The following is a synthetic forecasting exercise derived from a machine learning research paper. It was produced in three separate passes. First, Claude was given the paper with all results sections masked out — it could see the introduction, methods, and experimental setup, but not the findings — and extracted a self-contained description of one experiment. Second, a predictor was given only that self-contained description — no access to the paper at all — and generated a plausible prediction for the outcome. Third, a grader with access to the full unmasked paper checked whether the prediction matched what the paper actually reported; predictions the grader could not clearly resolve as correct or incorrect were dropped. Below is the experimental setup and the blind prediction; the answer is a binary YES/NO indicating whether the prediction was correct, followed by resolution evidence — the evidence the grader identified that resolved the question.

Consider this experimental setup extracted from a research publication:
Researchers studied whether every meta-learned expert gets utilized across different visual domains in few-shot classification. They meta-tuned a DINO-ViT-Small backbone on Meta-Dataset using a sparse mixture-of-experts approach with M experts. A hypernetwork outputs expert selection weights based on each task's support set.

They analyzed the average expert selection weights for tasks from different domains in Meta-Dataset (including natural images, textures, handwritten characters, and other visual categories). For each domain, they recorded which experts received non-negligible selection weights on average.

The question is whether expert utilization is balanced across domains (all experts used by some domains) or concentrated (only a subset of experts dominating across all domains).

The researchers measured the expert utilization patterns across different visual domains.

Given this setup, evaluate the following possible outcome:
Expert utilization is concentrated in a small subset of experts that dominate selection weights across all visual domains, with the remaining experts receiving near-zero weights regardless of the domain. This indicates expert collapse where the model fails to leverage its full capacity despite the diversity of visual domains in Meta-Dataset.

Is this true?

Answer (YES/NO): NO